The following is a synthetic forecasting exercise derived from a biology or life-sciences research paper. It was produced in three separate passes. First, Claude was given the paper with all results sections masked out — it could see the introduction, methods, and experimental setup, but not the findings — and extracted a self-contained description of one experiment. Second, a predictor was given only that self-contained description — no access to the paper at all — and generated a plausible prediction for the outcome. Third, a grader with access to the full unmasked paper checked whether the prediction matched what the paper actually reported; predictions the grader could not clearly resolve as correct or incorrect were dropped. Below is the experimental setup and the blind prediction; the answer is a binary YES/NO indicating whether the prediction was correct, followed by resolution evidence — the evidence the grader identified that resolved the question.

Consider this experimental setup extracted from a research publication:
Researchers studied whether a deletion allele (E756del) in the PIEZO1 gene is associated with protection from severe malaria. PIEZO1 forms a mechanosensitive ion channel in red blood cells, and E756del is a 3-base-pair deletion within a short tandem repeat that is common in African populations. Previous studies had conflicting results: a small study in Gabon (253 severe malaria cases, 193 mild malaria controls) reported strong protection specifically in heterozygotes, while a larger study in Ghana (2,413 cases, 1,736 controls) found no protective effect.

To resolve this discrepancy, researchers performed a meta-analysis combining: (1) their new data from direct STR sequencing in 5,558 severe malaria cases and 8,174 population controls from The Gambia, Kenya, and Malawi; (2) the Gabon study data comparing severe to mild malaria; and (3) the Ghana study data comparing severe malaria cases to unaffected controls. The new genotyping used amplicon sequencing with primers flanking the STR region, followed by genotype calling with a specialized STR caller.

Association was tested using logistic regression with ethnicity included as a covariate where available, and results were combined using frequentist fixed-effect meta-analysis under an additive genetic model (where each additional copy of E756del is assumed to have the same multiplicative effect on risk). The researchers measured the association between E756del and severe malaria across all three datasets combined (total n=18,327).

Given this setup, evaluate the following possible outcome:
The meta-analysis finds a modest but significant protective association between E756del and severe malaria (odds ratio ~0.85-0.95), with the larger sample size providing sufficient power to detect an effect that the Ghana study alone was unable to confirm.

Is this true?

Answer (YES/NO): YES